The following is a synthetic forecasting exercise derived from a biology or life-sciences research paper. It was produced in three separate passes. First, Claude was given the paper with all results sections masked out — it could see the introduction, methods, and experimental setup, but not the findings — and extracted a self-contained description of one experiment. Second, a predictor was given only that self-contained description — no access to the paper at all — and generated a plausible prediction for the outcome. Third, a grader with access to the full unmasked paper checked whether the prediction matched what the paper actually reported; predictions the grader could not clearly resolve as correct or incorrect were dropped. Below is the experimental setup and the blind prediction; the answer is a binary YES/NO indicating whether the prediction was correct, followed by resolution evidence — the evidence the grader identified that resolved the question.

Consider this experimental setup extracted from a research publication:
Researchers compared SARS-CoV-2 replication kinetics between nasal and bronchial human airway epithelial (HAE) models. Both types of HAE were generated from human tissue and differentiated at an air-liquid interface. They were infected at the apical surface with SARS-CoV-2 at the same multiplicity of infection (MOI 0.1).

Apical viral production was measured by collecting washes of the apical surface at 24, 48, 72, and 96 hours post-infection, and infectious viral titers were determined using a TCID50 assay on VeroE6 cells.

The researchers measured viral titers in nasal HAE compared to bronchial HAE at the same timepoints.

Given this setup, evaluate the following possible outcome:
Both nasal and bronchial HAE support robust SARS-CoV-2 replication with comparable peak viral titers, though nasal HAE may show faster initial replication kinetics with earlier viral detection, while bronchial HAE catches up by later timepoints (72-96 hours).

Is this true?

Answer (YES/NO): NO